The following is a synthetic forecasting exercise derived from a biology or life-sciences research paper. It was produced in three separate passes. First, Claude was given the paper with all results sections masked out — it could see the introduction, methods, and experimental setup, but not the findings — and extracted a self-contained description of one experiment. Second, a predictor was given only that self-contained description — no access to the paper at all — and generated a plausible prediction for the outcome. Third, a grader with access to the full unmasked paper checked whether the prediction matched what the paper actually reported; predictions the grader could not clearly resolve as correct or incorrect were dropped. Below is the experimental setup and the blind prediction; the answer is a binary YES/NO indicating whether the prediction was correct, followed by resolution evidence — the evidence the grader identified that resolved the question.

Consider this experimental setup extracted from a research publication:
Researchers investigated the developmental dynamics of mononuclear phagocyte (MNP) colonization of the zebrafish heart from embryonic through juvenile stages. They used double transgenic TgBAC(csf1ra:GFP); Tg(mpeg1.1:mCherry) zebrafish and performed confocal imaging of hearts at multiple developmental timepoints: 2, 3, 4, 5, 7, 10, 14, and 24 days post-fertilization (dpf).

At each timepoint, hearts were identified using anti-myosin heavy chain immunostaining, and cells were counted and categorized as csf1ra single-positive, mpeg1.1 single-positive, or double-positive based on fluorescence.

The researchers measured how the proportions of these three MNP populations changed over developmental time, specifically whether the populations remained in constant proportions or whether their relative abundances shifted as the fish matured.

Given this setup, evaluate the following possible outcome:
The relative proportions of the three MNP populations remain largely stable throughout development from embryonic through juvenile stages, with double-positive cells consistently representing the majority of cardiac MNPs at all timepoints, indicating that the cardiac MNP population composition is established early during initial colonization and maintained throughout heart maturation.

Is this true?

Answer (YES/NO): NO